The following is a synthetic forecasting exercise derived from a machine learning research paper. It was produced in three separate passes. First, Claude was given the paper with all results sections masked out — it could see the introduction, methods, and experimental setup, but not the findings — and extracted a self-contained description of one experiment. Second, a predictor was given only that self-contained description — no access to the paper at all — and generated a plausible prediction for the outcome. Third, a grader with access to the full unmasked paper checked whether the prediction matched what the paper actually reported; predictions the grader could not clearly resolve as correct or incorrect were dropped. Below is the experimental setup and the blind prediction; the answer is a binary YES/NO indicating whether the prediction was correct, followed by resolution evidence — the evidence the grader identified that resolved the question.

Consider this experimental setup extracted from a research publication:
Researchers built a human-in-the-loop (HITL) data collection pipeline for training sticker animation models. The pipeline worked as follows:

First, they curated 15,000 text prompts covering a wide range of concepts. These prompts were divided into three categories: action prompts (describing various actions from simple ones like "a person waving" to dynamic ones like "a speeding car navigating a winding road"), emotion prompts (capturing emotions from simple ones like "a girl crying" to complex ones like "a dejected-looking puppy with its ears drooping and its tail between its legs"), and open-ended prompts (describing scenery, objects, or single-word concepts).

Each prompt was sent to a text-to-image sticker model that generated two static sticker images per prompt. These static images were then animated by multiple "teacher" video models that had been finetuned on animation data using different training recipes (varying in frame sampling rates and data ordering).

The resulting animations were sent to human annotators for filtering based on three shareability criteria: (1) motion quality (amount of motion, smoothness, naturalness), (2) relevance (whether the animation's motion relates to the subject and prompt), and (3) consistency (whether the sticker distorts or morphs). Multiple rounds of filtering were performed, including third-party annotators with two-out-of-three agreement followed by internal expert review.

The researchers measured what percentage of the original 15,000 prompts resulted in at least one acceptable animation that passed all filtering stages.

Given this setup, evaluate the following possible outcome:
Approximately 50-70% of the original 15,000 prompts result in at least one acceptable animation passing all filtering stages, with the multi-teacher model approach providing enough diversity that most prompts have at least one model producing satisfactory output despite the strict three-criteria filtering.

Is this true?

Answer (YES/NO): NO